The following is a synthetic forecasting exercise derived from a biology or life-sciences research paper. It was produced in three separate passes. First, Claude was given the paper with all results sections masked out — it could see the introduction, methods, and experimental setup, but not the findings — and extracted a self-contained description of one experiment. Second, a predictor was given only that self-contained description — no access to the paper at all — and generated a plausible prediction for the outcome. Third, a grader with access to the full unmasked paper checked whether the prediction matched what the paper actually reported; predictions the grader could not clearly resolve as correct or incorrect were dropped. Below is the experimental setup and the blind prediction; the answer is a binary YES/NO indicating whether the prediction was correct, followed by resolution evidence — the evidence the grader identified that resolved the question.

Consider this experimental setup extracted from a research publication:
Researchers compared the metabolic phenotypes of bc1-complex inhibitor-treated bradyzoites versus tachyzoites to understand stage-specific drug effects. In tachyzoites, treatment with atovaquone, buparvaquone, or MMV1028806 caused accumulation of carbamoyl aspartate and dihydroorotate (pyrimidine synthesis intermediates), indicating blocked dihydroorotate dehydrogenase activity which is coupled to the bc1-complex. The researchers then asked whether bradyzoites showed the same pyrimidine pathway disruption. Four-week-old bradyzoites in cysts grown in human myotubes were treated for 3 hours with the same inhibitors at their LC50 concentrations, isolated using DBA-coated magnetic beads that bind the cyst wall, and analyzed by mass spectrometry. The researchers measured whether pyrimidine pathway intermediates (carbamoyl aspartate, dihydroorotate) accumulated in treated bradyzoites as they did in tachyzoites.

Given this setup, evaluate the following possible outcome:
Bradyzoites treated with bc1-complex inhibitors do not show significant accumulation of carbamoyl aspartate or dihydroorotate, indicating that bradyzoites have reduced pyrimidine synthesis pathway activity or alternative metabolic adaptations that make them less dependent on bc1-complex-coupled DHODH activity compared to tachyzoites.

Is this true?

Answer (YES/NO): YES